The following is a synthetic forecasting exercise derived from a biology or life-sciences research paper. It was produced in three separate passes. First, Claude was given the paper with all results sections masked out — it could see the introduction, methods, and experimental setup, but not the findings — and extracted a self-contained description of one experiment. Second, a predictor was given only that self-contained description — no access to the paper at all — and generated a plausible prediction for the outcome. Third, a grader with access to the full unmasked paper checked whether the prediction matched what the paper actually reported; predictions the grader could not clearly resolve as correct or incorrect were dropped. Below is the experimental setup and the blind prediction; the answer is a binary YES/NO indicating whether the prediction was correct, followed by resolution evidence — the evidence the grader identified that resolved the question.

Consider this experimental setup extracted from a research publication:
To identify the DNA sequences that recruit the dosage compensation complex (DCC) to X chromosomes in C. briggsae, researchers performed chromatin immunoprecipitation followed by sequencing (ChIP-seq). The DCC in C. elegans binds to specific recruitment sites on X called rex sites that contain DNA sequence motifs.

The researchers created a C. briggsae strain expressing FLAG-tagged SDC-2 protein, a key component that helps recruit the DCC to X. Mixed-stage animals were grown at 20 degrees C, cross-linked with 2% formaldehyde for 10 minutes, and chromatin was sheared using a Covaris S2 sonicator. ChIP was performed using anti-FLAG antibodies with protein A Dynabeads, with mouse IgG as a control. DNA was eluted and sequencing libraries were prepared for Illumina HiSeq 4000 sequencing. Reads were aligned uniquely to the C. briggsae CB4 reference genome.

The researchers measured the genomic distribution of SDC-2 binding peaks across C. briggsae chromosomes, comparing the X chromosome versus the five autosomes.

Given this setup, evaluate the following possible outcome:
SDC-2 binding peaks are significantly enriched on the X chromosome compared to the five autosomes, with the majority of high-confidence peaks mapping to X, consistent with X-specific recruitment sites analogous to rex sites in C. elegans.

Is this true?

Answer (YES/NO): YES